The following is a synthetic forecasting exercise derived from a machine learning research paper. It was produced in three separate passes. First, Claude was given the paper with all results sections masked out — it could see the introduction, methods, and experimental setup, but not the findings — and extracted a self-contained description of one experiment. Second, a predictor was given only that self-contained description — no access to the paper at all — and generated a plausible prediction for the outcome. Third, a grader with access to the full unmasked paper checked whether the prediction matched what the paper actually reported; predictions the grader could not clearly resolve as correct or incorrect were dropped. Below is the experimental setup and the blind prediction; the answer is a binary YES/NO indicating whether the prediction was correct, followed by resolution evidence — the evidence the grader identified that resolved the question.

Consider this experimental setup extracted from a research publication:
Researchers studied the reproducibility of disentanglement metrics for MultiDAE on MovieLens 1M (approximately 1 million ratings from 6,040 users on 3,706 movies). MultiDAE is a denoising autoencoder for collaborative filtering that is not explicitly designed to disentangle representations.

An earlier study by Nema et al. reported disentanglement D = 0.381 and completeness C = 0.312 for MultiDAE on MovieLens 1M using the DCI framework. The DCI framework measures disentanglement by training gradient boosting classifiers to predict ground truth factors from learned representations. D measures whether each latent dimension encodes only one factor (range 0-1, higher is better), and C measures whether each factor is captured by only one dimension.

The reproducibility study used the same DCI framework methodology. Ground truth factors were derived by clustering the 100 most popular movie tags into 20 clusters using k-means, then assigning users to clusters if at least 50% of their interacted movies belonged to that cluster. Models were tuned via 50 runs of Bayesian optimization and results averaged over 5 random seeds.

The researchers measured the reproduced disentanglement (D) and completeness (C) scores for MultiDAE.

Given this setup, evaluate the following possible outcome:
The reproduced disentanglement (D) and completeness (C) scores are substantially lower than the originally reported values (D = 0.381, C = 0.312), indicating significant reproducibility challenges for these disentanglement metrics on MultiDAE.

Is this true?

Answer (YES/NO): YES